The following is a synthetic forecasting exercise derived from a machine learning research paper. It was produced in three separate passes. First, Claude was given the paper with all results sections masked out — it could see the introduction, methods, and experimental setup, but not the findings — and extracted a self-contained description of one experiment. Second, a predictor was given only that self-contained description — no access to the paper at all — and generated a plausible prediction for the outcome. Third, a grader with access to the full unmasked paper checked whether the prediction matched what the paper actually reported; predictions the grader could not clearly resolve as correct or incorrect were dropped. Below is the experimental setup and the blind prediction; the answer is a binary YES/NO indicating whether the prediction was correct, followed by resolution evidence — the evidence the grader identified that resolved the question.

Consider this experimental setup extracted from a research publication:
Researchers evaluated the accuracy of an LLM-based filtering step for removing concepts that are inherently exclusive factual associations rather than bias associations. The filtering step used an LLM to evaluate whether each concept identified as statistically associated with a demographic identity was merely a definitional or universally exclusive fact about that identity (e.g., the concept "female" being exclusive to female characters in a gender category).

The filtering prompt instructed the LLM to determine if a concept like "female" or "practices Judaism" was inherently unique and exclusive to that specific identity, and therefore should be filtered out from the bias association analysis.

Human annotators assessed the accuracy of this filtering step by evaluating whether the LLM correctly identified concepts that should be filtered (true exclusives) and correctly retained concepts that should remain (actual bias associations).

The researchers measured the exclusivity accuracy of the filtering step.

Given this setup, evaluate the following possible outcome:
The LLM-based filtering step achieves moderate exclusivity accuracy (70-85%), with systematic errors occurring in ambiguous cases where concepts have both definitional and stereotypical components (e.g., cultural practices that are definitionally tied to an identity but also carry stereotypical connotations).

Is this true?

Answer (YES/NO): NO